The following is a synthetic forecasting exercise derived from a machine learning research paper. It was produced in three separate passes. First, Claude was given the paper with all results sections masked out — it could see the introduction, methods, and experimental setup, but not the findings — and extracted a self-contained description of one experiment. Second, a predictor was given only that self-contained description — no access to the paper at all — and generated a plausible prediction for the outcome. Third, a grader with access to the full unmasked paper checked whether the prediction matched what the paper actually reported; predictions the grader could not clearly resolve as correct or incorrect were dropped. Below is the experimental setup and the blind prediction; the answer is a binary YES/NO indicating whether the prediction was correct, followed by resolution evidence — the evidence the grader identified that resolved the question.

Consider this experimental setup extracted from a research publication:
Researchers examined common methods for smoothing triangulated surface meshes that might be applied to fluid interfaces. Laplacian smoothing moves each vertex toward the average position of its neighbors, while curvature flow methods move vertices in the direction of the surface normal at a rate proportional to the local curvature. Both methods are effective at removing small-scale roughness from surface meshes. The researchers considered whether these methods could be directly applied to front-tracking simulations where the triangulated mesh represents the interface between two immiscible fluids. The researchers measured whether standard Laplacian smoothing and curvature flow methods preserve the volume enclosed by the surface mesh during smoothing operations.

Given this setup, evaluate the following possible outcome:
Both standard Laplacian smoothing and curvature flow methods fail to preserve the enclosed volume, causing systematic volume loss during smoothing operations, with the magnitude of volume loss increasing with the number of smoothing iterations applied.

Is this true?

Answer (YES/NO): NO